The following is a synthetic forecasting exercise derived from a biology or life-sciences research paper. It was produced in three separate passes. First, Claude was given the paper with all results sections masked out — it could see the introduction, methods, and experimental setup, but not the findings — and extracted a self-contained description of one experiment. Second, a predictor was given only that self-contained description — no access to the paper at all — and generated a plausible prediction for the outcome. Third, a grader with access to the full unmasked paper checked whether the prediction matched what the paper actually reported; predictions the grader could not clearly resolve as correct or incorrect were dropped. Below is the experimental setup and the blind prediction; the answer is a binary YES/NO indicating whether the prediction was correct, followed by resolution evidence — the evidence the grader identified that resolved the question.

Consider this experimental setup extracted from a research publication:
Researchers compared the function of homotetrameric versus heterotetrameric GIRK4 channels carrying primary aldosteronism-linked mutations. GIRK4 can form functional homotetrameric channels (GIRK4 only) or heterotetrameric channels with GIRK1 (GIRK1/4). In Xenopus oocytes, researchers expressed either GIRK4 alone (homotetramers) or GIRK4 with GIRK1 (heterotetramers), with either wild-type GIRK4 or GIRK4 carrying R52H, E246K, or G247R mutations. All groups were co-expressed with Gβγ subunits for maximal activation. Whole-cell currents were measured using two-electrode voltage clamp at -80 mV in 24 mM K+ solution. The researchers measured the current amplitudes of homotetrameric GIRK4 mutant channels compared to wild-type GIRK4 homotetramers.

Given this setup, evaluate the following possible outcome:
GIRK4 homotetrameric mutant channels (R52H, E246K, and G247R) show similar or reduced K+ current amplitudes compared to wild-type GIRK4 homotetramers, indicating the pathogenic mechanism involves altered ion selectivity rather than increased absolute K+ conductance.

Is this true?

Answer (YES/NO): NO